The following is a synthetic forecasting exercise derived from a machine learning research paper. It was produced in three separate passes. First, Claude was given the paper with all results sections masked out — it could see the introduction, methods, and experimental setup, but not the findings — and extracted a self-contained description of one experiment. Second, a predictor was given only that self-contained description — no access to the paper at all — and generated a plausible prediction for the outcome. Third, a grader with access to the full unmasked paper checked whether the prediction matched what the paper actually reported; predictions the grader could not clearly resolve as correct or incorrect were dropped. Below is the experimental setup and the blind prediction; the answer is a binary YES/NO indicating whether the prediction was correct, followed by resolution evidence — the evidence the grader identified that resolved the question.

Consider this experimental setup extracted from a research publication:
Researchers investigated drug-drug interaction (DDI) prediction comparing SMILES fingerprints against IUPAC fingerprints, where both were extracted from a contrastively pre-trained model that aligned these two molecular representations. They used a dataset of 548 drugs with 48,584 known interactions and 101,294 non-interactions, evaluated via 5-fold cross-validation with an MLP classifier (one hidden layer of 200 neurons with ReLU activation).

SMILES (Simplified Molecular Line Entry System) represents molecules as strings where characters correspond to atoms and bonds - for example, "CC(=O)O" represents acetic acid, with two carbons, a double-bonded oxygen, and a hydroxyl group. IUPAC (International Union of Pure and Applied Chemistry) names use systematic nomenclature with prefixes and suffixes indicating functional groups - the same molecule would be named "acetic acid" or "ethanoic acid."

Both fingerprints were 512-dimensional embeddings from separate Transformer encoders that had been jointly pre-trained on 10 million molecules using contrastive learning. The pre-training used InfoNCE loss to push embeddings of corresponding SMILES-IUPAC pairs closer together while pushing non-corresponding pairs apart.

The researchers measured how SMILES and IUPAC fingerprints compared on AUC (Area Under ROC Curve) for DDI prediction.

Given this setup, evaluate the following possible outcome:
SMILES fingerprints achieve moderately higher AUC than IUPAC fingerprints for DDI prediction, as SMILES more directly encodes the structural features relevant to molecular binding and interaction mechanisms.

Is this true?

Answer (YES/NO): NO